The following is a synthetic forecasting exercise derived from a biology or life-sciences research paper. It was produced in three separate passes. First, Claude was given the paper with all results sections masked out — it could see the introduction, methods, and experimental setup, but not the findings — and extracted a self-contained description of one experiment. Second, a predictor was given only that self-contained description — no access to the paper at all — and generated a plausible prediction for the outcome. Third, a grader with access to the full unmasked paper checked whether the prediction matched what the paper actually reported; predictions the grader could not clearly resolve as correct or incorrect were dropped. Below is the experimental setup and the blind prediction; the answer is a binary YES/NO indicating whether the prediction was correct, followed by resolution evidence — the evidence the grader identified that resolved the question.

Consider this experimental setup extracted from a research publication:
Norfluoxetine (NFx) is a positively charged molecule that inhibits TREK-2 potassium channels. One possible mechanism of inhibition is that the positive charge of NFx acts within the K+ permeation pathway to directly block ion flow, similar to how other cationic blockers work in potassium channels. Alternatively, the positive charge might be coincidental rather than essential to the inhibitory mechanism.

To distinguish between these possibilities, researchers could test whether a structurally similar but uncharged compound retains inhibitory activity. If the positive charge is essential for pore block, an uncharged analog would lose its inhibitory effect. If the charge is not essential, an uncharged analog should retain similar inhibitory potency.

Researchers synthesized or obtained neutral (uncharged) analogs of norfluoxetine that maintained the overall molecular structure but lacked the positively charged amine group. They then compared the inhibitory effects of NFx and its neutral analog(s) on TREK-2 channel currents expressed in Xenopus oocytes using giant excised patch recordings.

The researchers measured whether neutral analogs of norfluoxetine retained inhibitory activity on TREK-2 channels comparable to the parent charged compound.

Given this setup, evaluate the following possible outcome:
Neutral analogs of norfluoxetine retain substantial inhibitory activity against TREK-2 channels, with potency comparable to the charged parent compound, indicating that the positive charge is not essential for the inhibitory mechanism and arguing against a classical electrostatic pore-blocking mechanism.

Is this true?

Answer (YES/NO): YES